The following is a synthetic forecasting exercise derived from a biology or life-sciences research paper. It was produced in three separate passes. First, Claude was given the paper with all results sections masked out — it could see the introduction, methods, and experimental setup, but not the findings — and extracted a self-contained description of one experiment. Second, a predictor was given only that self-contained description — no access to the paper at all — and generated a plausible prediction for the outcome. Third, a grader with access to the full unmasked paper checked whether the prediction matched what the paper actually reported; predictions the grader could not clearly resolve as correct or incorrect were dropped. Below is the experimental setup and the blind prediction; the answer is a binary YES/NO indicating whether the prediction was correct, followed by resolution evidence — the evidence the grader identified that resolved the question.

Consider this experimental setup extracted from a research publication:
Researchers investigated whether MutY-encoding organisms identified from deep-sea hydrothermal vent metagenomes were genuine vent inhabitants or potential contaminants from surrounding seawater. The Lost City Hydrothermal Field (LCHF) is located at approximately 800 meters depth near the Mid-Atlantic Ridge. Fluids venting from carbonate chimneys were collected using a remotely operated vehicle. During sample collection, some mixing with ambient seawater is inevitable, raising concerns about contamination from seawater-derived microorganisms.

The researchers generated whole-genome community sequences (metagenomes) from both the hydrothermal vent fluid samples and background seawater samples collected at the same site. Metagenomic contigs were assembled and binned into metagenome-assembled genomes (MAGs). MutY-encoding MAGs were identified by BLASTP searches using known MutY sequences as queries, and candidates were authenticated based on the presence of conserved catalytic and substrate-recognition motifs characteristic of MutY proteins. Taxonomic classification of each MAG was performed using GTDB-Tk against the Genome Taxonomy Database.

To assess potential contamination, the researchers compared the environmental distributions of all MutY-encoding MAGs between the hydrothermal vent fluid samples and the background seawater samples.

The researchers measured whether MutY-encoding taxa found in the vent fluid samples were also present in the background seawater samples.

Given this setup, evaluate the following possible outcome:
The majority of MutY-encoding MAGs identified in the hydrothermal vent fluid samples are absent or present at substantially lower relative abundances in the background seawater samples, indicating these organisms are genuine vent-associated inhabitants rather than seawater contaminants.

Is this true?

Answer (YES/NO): YES